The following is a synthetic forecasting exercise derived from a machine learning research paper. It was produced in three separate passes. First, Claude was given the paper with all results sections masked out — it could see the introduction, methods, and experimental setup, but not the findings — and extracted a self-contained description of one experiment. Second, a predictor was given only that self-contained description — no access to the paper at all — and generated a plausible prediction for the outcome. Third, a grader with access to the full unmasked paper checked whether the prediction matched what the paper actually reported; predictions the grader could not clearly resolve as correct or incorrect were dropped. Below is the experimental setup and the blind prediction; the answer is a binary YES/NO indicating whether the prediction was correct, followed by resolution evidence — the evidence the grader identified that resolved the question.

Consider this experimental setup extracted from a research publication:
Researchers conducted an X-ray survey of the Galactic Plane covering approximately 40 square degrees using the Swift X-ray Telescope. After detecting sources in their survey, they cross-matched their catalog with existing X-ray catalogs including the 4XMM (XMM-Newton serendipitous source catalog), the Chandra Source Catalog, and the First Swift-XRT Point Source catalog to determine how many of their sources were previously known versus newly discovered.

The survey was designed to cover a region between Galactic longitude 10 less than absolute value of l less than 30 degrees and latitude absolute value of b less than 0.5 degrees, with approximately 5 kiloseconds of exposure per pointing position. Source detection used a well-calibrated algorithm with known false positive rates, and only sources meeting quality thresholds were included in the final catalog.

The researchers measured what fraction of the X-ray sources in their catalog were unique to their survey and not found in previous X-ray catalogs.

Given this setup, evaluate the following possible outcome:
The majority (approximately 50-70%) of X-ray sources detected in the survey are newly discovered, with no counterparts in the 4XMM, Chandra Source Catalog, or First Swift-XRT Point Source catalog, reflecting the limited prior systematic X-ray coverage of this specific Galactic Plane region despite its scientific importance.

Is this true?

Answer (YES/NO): NO